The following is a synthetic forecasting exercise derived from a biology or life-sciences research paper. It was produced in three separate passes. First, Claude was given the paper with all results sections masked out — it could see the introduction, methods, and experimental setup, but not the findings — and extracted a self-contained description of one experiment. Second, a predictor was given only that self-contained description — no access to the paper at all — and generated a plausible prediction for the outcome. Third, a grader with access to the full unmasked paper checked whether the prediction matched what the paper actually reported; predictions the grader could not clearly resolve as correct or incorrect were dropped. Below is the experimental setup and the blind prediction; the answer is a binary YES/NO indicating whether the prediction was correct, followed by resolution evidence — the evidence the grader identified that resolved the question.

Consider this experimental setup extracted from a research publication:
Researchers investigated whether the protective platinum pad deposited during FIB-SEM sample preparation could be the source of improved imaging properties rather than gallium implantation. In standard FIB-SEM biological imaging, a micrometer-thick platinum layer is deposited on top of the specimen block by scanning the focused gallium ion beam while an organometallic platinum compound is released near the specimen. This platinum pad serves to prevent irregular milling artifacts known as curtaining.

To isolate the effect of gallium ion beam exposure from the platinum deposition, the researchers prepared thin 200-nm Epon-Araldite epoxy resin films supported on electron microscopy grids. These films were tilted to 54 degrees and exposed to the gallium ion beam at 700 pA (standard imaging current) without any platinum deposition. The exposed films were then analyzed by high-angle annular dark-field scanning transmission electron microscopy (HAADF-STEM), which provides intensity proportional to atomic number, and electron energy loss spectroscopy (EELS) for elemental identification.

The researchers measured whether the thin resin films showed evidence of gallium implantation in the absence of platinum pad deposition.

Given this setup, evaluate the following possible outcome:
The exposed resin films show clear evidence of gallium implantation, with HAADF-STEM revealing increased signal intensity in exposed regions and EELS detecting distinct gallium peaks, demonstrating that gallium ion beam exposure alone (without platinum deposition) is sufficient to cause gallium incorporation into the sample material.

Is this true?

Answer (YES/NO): YES